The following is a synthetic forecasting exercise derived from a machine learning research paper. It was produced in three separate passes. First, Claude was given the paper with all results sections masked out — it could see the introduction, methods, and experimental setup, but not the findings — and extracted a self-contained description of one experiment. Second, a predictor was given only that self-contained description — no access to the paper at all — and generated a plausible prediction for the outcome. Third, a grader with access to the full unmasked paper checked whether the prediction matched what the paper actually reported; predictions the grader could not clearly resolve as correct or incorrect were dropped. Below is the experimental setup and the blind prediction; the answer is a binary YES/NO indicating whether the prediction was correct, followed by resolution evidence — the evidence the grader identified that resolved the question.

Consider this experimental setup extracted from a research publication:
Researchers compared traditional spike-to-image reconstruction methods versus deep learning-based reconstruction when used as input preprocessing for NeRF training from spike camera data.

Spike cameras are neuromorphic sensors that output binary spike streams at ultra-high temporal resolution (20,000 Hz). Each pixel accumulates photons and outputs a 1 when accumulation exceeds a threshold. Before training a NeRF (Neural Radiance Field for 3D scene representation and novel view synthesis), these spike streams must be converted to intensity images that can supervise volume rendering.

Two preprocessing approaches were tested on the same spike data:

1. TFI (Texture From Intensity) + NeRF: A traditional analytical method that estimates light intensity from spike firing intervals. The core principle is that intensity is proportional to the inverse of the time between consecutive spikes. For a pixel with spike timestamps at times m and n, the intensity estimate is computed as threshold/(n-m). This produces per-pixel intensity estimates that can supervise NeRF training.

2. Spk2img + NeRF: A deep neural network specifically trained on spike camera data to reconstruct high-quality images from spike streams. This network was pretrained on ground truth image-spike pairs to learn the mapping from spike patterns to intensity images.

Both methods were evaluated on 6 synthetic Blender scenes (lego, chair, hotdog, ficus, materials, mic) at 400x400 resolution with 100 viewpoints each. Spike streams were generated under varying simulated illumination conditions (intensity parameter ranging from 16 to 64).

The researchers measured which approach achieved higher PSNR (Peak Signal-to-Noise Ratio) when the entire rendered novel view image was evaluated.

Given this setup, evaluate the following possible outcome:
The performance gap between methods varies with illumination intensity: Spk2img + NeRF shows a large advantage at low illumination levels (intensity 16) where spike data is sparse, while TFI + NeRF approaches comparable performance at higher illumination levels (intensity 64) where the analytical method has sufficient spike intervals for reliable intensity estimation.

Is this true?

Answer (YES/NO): NO